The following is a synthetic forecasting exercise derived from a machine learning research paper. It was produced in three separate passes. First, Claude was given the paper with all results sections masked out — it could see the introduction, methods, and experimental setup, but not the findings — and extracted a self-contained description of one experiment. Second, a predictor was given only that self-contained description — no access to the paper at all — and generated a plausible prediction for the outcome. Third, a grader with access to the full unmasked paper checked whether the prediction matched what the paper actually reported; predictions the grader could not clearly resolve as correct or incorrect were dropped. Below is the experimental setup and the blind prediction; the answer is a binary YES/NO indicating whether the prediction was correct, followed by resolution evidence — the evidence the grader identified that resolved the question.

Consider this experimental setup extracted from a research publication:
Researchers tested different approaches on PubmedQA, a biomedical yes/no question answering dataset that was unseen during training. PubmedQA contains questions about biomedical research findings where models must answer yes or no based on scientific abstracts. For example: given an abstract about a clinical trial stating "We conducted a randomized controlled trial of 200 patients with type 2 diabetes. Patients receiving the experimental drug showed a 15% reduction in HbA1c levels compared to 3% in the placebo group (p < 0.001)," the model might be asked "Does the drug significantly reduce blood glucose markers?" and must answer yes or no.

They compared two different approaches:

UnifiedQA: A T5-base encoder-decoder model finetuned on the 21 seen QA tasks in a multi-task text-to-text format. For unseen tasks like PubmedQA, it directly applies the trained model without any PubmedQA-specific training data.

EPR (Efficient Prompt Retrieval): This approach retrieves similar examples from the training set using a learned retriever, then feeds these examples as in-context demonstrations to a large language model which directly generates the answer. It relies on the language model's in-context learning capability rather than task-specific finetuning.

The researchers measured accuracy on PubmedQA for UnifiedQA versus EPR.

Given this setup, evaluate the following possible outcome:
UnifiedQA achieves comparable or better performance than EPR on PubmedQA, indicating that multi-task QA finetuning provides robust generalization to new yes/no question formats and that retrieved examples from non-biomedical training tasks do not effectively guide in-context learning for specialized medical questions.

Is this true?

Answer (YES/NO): NO